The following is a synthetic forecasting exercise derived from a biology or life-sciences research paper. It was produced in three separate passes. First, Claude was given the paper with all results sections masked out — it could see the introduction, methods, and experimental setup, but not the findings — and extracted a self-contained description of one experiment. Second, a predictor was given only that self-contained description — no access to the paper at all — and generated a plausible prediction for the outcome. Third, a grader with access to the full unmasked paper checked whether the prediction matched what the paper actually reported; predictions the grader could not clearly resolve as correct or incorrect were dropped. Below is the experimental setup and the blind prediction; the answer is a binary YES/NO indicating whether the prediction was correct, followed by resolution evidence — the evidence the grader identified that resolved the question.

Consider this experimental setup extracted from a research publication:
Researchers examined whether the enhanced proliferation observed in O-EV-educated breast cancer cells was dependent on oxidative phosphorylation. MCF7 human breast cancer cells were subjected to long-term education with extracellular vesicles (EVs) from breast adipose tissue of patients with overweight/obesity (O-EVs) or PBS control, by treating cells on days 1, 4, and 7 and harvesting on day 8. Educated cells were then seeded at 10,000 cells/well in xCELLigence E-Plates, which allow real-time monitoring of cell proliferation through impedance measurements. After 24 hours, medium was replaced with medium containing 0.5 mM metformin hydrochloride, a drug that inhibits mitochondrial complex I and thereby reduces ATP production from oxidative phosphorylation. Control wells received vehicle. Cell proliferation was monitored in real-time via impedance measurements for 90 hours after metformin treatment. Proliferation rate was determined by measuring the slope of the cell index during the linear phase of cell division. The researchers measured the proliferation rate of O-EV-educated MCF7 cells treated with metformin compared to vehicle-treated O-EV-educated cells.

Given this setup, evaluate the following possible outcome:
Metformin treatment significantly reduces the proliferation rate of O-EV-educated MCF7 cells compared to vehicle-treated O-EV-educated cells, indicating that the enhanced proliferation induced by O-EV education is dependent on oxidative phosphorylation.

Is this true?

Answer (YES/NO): YES